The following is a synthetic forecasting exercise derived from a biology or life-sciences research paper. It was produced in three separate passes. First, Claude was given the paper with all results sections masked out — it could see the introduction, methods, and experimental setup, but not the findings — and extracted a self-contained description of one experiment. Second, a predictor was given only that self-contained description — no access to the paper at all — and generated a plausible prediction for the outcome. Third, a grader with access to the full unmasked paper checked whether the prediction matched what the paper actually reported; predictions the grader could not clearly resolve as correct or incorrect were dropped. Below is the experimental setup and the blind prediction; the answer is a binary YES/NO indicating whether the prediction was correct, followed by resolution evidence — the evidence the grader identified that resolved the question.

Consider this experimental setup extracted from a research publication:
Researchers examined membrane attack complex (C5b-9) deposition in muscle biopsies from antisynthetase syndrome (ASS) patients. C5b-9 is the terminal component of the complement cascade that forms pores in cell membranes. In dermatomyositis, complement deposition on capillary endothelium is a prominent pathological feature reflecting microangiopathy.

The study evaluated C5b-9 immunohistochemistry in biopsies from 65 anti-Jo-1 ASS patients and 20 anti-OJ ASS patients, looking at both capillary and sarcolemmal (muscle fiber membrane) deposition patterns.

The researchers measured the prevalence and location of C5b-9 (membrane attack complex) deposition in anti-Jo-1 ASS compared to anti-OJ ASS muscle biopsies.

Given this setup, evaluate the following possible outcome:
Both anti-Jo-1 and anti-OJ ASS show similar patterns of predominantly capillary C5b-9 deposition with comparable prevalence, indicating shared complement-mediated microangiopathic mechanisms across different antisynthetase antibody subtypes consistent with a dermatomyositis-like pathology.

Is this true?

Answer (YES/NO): NO